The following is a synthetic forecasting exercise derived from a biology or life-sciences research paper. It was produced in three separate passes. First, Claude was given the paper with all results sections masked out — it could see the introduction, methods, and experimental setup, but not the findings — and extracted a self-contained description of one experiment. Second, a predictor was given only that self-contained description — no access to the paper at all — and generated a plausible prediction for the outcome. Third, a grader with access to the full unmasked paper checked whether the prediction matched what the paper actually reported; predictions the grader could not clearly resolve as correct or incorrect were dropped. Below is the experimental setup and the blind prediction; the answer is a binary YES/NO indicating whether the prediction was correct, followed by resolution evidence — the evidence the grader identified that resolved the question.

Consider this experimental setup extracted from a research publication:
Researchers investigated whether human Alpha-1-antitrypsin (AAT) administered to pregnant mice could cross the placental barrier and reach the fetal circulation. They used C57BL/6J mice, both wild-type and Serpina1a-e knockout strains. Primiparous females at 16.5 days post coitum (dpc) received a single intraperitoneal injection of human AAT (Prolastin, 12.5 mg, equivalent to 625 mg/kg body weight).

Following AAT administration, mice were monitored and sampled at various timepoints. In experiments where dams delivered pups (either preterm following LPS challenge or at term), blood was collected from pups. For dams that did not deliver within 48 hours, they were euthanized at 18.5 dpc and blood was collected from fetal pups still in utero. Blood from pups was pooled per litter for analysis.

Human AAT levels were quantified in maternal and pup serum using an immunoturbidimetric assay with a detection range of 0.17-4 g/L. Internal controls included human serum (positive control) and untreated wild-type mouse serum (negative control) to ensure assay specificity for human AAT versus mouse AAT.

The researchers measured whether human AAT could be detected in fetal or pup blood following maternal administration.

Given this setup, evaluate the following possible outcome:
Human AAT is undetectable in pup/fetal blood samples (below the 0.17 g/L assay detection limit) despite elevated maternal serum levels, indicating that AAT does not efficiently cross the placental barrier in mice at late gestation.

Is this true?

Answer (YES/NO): YES